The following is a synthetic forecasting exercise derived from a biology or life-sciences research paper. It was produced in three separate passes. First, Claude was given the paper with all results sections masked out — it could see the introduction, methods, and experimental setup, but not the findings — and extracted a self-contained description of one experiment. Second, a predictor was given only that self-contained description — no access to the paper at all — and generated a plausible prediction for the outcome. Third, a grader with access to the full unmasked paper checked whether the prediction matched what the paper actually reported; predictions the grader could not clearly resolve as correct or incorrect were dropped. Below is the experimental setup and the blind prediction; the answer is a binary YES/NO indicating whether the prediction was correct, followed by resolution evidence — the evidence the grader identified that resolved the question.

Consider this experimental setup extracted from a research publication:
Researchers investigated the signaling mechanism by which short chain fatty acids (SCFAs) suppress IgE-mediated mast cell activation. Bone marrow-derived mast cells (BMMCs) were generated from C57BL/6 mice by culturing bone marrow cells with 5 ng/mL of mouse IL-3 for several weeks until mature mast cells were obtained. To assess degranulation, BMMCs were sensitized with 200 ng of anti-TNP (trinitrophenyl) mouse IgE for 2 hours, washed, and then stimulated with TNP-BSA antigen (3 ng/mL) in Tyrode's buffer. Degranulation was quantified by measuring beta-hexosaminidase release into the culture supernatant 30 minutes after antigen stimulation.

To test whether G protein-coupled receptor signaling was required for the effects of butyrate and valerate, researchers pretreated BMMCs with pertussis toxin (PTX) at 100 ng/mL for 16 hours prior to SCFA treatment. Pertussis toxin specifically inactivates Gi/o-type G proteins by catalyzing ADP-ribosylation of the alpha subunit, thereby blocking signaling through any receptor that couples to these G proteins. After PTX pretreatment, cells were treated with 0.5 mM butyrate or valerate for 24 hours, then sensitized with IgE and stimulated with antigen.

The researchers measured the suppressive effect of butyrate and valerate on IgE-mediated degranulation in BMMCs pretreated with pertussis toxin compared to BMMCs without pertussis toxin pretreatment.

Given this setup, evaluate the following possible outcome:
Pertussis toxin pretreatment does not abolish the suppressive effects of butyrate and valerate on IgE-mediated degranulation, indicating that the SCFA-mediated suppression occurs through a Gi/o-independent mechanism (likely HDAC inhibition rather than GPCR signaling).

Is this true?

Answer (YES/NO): NO